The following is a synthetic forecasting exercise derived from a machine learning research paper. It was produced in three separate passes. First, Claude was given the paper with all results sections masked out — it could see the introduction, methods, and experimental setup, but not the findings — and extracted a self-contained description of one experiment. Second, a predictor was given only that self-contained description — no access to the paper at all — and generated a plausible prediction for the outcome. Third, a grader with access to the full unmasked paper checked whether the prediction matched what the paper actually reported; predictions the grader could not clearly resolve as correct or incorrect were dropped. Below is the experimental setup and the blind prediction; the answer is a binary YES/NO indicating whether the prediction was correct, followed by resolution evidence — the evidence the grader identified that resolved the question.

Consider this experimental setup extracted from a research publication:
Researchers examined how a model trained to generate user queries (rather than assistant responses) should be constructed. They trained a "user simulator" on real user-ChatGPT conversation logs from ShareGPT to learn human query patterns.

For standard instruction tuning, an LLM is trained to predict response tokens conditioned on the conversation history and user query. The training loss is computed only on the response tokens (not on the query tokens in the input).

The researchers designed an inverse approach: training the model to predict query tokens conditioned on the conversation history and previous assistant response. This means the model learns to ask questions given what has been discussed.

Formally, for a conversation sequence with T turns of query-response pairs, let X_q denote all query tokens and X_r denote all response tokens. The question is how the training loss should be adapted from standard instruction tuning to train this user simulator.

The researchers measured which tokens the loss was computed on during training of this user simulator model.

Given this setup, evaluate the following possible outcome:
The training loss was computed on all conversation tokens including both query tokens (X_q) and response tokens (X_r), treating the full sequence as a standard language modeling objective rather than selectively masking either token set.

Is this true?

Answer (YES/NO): NO